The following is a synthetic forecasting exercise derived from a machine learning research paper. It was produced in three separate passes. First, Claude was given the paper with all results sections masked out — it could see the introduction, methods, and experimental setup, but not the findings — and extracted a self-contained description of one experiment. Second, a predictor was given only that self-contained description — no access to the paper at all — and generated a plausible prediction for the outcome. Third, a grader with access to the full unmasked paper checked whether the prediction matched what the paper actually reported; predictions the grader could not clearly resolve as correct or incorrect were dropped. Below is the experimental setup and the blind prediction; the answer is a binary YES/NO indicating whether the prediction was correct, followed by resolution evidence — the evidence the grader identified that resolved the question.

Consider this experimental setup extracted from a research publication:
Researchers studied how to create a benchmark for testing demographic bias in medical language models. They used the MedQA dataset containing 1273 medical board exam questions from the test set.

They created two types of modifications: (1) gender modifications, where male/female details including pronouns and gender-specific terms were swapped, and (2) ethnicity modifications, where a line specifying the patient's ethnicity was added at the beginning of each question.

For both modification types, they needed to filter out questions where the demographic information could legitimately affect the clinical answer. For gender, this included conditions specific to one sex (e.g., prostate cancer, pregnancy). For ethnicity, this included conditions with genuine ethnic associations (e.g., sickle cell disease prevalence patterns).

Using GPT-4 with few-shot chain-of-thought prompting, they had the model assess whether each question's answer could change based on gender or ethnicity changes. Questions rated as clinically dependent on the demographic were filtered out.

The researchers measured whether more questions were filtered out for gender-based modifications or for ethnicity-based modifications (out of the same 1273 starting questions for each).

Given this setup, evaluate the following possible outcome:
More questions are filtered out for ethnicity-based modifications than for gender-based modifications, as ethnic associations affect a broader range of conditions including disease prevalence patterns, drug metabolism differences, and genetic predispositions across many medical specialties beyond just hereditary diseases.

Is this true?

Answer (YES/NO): YES